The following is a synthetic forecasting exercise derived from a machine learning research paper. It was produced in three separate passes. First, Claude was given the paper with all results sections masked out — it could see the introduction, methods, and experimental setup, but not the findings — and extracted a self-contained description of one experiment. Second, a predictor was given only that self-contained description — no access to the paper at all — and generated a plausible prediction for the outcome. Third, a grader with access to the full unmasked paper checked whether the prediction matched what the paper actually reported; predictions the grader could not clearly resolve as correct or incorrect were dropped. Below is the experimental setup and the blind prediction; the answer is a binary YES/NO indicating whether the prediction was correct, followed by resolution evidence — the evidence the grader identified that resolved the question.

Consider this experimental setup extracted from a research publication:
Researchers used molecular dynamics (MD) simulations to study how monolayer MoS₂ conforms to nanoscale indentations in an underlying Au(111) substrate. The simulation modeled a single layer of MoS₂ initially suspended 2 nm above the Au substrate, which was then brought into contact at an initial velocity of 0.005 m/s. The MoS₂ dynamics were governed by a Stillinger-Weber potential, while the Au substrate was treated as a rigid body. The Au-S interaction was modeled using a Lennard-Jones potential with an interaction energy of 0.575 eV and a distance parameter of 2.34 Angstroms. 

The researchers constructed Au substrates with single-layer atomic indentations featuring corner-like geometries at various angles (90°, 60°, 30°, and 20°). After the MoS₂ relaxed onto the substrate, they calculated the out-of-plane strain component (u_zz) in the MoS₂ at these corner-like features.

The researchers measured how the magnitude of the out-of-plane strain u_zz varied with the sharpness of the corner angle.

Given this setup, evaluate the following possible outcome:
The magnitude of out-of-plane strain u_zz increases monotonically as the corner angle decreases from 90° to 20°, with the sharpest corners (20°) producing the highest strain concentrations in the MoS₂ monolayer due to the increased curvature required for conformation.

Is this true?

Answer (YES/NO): YES